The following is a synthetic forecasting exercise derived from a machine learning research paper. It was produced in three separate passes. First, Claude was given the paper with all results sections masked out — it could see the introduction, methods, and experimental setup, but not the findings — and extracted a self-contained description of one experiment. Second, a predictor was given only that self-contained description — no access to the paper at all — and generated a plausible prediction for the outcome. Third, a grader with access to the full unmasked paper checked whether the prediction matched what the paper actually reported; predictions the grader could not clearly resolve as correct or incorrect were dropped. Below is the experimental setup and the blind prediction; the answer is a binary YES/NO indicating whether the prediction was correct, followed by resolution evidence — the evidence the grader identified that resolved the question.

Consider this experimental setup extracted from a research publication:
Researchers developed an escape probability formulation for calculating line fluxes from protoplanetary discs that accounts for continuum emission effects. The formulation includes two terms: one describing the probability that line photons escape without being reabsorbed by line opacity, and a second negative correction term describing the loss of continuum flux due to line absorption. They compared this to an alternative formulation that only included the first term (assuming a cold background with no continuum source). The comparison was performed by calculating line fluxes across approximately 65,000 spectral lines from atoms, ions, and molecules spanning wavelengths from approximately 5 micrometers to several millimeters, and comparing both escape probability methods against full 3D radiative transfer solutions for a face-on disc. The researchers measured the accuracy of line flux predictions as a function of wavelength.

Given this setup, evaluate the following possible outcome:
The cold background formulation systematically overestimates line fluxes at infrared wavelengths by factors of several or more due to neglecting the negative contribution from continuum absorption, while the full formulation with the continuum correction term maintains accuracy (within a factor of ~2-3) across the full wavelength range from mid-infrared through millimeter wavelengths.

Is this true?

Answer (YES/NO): NO